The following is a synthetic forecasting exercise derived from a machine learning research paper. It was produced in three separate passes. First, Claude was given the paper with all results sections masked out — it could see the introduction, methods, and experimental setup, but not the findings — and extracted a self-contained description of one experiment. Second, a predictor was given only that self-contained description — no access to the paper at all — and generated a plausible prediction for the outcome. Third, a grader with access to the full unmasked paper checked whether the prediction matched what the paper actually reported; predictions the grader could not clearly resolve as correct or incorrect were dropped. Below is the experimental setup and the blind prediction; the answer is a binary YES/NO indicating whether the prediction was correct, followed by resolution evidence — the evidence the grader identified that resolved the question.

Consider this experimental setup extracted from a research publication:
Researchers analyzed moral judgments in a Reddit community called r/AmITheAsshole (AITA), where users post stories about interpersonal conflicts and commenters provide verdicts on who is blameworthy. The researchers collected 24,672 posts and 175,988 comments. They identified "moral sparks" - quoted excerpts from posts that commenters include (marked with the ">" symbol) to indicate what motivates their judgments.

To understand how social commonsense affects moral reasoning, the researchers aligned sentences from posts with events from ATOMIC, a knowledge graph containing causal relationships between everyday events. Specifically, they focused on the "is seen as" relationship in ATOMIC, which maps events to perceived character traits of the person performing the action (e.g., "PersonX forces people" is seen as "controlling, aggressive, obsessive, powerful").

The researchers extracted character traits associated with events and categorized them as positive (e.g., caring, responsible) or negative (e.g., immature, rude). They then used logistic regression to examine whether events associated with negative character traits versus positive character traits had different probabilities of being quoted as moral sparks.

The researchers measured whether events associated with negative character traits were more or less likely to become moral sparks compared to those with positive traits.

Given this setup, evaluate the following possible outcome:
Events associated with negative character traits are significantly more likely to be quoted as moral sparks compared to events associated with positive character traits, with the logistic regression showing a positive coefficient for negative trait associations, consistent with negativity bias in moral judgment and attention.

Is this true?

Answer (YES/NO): YES